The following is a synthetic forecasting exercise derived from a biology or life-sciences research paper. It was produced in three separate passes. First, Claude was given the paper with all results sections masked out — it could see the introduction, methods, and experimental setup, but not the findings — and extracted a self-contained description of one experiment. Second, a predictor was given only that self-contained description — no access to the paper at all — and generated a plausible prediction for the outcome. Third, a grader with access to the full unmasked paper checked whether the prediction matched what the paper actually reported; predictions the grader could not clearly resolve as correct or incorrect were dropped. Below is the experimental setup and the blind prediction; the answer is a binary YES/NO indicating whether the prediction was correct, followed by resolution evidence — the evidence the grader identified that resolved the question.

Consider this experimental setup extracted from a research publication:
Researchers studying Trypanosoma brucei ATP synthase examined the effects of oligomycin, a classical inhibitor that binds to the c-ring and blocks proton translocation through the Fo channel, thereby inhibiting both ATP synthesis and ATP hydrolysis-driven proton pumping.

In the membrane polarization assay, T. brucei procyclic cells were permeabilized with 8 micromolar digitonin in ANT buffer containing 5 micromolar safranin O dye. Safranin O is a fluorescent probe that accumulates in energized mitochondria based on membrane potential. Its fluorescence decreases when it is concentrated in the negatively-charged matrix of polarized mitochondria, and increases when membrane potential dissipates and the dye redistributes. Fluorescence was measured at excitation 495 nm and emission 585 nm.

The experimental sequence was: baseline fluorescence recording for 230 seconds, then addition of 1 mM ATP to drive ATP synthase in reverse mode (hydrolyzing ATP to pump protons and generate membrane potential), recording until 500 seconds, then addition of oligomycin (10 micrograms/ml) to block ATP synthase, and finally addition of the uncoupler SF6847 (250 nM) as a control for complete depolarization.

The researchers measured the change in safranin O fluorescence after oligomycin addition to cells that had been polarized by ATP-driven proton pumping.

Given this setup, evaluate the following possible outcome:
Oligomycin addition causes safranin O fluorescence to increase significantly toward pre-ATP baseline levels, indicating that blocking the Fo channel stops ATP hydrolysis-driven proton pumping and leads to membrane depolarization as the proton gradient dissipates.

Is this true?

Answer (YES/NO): YES